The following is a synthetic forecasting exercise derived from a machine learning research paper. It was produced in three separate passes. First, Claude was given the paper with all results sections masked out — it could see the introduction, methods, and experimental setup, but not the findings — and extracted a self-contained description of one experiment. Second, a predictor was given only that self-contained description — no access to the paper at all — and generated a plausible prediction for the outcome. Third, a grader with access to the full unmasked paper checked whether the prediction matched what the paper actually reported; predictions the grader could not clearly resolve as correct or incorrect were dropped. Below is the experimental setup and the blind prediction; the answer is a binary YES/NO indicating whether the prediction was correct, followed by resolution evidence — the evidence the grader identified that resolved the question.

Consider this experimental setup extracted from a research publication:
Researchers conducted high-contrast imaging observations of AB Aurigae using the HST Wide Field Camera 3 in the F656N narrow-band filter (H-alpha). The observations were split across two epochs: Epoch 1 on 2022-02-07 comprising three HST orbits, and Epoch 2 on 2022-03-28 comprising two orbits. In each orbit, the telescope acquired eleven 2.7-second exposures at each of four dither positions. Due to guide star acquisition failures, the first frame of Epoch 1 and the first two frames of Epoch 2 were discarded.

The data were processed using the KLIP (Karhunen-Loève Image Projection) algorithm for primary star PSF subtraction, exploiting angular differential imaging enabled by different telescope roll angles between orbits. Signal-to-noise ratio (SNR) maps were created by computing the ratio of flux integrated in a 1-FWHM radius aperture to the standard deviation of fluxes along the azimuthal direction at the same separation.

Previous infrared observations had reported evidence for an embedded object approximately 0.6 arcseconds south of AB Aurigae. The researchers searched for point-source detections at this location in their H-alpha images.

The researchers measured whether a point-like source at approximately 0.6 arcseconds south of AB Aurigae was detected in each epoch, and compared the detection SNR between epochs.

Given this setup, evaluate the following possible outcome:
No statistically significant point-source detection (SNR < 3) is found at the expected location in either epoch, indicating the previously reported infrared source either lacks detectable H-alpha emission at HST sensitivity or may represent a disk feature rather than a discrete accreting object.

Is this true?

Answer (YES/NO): NO